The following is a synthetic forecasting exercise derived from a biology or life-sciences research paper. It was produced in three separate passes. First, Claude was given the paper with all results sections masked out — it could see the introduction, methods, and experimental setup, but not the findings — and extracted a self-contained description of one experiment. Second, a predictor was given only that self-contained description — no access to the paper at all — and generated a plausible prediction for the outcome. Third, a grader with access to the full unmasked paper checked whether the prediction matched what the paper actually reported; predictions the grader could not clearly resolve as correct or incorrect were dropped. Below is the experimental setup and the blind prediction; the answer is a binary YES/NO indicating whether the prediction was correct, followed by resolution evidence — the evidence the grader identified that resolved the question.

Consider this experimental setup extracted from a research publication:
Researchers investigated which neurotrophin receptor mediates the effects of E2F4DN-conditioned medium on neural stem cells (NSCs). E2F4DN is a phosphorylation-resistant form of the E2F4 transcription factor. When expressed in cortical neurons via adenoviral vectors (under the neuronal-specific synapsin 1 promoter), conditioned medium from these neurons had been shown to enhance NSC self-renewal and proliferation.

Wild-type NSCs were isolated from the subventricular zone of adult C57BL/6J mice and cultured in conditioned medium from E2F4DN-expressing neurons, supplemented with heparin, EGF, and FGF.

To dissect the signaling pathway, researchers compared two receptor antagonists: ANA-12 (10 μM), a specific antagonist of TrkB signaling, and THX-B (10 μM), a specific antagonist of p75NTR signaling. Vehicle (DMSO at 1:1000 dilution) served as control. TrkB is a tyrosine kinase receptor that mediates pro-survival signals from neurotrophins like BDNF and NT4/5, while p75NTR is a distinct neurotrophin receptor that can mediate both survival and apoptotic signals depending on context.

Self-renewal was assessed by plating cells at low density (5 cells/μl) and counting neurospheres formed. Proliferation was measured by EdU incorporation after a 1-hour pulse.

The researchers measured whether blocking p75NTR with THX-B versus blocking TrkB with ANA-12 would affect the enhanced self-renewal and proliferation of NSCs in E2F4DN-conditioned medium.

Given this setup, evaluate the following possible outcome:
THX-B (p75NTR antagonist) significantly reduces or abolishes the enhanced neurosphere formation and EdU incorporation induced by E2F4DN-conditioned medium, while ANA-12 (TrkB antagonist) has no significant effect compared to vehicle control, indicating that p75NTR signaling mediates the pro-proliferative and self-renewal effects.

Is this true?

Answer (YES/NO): NO